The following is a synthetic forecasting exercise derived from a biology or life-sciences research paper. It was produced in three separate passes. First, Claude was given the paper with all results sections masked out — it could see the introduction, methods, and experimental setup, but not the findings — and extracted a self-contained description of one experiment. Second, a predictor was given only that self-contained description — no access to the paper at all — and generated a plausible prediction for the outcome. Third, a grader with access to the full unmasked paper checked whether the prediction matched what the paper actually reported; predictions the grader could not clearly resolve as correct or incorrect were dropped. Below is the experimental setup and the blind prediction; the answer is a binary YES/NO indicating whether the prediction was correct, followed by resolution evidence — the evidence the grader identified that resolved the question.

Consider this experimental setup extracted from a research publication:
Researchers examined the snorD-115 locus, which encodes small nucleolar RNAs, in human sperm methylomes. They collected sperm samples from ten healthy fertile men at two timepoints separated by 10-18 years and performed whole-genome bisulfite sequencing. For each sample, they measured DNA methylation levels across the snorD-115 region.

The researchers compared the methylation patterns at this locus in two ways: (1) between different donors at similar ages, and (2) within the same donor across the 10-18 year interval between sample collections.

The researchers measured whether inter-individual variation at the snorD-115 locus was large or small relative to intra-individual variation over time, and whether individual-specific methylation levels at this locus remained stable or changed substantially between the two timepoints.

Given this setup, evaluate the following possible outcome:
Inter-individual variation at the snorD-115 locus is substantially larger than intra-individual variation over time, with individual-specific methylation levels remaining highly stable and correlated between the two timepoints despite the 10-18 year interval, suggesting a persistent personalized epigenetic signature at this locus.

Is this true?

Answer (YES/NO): YES